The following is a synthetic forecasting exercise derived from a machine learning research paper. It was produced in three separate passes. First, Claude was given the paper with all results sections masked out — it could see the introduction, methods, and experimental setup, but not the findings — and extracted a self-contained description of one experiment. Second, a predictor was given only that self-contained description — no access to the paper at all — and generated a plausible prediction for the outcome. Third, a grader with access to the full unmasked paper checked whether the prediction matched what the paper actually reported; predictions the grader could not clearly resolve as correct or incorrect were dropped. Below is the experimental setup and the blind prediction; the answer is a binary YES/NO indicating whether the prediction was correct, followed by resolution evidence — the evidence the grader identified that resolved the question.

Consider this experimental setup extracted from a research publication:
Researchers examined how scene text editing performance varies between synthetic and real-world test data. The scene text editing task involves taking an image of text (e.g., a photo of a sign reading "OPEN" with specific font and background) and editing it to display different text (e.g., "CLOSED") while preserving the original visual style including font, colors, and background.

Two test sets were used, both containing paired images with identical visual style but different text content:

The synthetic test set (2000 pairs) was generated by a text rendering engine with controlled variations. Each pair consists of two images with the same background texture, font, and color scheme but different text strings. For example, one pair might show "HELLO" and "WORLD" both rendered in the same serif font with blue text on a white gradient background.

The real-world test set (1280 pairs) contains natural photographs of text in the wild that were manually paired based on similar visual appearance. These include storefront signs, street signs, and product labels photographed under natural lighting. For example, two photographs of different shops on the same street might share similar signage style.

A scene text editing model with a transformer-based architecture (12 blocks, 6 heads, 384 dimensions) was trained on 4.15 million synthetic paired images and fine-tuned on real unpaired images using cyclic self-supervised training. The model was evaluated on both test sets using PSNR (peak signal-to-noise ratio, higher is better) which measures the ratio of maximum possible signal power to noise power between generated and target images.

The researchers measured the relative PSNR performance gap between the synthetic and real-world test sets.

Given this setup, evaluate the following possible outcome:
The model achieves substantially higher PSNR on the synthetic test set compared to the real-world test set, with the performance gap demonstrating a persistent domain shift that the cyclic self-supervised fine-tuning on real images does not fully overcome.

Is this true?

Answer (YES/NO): YES